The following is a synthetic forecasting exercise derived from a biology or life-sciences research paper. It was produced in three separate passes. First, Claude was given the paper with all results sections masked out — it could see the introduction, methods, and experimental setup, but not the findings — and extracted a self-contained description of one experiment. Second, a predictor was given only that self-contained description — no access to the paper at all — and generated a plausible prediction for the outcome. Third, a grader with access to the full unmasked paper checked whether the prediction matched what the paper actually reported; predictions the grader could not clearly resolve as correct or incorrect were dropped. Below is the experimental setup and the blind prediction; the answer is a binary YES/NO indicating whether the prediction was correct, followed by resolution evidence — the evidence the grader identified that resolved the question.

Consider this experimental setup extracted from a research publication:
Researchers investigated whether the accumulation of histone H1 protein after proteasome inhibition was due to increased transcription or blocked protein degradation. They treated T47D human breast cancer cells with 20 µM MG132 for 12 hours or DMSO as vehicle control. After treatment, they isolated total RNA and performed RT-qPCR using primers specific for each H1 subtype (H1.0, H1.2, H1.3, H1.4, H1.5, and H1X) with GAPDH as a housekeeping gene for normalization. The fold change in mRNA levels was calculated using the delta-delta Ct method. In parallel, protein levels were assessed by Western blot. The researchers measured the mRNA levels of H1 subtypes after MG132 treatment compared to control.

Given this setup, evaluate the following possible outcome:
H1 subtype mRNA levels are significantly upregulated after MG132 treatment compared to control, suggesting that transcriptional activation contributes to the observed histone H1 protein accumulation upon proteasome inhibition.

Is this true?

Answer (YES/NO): NO